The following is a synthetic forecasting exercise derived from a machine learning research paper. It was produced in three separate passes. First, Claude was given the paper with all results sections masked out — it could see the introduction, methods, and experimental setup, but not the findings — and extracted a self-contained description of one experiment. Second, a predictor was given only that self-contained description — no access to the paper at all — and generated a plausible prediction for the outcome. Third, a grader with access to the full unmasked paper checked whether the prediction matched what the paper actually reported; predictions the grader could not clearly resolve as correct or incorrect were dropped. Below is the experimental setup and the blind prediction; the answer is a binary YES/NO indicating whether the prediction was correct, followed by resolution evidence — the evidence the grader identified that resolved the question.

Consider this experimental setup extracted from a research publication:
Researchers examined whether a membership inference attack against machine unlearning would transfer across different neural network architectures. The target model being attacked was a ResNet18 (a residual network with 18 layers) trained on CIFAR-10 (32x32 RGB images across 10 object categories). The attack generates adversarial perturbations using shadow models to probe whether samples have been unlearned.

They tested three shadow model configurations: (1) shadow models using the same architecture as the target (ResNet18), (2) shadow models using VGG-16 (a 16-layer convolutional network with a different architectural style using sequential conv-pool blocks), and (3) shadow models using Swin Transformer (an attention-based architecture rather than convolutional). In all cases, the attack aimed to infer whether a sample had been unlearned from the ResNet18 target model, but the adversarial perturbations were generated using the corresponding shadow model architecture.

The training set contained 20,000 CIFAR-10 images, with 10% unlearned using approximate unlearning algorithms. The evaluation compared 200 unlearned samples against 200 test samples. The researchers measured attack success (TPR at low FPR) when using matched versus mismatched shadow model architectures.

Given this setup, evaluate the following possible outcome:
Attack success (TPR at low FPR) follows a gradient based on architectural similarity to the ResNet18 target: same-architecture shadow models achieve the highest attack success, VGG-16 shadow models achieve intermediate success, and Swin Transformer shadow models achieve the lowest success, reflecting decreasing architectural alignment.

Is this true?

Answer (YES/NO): NO